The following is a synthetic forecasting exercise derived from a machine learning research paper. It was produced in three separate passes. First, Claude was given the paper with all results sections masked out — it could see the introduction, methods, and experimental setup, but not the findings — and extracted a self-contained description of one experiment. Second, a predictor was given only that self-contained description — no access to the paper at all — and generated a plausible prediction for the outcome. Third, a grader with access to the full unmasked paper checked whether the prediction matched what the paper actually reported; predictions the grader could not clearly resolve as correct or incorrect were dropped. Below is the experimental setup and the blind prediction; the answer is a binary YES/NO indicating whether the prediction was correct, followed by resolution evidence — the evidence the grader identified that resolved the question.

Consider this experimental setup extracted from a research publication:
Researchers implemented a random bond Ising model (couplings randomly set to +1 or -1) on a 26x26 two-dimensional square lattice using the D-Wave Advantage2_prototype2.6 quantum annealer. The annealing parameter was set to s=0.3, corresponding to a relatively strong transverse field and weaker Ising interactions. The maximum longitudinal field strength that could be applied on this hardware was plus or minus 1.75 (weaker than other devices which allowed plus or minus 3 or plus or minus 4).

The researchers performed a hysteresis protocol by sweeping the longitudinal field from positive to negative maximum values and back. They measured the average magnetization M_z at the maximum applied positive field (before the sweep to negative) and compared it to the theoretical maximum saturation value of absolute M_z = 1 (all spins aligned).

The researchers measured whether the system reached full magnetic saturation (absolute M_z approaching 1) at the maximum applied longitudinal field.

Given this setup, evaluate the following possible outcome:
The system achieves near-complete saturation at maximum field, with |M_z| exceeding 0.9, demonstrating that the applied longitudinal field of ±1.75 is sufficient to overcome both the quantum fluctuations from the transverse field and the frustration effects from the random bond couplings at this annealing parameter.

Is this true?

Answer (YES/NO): NO